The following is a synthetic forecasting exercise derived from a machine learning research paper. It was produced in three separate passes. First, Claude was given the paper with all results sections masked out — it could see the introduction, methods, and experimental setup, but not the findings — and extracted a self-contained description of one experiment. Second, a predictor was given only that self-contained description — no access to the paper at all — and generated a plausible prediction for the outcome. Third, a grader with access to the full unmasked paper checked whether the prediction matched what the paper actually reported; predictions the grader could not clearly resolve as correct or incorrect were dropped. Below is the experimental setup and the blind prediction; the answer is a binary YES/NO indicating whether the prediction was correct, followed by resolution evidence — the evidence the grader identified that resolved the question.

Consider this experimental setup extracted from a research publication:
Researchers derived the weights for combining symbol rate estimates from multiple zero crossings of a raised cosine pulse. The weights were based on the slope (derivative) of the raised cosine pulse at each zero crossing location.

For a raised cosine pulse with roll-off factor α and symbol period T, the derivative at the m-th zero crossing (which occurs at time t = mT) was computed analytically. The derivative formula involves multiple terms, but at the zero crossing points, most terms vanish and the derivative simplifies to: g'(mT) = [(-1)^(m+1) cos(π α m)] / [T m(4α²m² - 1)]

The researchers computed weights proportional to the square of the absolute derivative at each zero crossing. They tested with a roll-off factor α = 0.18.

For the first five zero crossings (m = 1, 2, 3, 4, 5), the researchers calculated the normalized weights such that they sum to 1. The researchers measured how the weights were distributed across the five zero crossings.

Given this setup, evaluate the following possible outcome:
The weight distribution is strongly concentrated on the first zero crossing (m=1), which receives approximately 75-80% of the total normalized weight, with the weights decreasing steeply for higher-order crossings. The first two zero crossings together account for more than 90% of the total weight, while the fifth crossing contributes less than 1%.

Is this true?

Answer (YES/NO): NO